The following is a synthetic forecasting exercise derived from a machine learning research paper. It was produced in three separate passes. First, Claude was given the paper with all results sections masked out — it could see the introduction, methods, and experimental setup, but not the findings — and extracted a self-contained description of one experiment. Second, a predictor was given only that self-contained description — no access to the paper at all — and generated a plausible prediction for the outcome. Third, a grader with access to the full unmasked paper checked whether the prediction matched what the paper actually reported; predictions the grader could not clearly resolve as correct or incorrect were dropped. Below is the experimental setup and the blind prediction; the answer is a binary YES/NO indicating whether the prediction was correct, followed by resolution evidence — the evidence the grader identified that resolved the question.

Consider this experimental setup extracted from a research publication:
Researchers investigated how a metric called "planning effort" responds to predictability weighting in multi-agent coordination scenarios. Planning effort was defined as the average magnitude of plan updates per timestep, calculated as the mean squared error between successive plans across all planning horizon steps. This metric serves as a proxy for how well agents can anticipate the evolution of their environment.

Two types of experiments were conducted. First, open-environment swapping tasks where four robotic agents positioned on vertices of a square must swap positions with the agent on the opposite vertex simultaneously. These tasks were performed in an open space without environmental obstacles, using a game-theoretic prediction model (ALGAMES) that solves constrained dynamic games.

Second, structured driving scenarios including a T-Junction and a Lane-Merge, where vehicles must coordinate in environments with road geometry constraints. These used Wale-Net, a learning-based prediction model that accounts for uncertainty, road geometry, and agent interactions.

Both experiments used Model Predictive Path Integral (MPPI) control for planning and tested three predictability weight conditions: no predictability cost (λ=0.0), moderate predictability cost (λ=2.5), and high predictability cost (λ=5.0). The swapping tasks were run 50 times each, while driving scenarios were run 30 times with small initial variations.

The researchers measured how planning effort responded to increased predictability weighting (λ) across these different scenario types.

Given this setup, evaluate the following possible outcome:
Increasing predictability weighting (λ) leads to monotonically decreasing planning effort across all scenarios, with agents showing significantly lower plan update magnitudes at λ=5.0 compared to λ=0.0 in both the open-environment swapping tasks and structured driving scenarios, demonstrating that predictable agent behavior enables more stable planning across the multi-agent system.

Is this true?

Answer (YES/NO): NO